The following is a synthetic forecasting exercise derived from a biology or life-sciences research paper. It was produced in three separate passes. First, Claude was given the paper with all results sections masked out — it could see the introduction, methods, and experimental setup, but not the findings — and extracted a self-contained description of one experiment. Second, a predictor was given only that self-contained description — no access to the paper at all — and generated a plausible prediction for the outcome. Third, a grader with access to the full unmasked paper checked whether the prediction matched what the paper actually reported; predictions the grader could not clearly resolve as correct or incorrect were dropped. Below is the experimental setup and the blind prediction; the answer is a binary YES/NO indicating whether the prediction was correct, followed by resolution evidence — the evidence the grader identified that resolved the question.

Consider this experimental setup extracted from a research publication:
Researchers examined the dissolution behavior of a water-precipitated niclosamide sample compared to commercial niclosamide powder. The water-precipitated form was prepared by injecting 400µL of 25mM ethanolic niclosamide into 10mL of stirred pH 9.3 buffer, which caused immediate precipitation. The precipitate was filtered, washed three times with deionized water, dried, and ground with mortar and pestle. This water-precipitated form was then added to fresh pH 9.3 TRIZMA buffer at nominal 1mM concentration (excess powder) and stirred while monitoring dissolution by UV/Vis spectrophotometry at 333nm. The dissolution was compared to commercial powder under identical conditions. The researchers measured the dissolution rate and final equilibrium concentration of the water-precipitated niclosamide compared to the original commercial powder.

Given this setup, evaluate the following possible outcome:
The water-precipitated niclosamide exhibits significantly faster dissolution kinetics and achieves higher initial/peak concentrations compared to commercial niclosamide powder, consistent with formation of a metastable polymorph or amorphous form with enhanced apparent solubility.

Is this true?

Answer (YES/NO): NO